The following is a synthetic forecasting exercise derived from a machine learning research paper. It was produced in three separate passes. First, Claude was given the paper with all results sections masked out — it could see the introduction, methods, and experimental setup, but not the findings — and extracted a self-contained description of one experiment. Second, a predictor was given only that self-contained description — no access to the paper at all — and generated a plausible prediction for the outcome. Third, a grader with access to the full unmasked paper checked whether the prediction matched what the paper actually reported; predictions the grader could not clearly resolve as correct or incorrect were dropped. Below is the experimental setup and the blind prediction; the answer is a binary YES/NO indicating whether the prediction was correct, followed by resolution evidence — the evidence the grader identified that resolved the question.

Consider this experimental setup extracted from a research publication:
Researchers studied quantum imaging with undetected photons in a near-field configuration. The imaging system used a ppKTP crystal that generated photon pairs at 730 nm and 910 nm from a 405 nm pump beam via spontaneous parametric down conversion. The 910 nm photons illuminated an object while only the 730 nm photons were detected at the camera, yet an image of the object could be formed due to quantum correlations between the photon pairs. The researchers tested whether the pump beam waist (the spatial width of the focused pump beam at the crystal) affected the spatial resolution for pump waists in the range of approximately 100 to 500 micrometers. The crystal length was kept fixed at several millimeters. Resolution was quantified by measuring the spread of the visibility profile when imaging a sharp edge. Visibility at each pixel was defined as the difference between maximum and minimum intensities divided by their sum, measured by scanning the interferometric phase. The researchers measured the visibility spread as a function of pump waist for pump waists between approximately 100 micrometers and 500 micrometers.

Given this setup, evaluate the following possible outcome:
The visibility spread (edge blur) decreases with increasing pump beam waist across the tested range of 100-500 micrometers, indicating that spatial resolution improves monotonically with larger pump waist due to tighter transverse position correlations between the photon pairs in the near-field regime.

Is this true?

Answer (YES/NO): NO